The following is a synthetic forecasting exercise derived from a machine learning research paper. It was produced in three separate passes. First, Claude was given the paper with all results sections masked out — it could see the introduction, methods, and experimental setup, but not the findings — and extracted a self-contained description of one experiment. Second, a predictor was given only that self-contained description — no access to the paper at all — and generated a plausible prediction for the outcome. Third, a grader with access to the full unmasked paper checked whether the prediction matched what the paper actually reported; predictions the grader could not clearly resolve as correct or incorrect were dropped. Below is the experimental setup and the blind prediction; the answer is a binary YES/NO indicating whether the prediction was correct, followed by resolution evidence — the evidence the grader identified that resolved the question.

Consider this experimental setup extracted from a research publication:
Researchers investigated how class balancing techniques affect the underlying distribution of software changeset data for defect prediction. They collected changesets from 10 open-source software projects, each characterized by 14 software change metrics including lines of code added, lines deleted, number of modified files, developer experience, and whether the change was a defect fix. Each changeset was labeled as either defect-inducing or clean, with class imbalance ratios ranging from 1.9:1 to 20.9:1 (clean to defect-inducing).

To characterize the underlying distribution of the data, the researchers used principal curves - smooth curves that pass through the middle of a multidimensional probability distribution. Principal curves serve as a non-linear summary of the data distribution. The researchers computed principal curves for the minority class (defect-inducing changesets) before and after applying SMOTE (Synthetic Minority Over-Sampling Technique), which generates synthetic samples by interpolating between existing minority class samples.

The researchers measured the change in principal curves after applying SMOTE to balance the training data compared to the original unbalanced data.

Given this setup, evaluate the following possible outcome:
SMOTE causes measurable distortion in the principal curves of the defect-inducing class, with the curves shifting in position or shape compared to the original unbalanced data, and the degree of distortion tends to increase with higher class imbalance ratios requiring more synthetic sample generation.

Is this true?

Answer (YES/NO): NO